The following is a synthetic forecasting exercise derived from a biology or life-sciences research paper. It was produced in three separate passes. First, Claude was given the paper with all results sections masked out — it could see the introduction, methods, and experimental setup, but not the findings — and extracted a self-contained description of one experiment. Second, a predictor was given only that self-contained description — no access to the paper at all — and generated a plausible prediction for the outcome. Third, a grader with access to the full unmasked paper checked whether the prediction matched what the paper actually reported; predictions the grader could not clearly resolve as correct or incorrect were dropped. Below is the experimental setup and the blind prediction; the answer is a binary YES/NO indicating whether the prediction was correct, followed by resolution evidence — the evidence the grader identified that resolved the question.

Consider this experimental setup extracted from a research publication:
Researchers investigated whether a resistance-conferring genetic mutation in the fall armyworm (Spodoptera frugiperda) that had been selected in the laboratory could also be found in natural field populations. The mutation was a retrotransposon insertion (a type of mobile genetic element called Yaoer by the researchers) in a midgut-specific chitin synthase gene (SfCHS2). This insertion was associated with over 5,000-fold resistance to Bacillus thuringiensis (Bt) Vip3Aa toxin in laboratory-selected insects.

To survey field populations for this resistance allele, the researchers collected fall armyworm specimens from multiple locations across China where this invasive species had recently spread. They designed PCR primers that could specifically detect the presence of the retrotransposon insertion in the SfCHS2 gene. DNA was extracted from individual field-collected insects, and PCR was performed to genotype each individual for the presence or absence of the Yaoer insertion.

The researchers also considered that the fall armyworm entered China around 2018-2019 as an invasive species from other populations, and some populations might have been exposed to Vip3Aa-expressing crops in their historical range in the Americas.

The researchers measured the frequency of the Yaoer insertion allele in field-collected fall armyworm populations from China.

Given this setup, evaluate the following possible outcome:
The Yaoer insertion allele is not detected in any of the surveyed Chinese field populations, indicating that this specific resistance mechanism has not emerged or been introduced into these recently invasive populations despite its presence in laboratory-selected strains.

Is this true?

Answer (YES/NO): NO